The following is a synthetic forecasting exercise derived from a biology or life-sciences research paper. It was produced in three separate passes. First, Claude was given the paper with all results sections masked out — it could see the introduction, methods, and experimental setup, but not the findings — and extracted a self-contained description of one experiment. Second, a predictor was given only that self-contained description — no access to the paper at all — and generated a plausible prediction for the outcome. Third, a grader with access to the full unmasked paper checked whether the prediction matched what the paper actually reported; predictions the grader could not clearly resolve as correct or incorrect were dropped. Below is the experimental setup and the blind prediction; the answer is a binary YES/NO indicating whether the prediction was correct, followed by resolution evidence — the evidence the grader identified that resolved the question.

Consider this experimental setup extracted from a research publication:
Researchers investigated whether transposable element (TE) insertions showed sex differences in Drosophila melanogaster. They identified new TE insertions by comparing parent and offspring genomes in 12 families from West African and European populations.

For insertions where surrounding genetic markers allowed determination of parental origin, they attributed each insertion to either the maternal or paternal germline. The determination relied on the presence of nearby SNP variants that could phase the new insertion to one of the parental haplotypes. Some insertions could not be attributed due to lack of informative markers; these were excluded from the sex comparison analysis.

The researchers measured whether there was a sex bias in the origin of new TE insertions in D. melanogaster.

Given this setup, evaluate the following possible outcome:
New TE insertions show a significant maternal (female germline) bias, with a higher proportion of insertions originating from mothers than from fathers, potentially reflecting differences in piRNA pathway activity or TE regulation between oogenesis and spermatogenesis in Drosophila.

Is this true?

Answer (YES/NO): NO